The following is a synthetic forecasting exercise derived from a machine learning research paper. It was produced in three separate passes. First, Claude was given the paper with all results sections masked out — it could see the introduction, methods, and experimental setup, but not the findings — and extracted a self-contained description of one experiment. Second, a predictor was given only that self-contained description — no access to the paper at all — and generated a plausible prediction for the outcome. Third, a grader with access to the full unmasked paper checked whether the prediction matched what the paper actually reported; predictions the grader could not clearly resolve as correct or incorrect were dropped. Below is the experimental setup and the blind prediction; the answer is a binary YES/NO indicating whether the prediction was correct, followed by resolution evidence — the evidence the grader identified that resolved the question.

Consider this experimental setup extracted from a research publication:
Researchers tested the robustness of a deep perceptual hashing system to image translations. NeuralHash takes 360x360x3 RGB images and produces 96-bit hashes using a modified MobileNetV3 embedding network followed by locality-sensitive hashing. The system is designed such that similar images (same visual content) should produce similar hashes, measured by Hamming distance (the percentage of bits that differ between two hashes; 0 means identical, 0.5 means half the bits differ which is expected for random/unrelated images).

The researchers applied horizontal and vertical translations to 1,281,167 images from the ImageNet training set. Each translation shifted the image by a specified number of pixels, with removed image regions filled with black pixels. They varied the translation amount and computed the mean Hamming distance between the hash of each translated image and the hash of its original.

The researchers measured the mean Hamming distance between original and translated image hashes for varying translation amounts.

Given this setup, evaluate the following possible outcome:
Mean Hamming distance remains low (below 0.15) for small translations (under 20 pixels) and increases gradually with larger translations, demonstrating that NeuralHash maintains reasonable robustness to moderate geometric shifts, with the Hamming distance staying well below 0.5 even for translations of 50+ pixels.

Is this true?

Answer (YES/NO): NO